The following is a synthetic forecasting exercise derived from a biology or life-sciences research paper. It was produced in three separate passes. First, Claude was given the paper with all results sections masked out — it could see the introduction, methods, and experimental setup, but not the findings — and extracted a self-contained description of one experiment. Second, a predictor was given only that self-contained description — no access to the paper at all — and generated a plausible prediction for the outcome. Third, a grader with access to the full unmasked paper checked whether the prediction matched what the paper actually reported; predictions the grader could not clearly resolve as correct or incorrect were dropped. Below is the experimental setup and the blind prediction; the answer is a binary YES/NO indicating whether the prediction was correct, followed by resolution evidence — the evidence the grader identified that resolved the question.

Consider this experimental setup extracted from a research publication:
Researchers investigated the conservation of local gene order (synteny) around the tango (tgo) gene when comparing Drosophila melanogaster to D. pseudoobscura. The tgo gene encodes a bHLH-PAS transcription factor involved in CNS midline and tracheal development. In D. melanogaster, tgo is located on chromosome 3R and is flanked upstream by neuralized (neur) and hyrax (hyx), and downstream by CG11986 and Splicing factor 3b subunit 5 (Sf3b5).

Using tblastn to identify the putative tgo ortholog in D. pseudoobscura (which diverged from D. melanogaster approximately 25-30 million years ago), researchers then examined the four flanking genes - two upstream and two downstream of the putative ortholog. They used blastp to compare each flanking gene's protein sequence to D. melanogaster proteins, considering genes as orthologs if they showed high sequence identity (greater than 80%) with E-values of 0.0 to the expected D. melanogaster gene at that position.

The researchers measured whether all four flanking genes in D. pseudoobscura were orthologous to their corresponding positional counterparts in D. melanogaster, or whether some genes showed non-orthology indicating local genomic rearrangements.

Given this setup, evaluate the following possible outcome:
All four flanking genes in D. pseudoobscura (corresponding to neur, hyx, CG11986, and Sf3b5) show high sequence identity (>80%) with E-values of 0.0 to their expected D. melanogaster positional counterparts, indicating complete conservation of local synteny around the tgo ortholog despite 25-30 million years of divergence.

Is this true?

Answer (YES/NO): NO